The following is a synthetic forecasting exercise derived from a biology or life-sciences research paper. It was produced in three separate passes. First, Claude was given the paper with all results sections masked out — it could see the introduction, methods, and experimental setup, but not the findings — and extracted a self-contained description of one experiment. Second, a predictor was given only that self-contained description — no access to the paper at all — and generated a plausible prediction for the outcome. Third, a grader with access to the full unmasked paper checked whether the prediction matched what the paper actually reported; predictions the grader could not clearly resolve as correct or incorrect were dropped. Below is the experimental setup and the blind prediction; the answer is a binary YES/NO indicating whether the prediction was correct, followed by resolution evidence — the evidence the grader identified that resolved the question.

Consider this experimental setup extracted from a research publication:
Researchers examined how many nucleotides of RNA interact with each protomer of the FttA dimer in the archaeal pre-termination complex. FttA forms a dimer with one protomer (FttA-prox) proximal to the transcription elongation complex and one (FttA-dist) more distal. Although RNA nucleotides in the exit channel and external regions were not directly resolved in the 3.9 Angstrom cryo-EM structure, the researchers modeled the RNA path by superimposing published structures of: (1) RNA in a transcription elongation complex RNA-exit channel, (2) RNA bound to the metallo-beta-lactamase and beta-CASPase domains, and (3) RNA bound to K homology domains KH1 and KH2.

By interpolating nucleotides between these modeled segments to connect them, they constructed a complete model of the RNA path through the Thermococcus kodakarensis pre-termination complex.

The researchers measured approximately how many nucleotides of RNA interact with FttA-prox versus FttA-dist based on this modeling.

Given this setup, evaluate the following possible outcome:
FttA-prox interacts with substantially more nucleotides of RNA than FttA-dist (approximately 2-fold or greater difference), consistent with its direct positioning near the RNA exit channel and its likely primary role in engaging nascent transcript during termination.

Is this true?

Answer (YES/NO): NO